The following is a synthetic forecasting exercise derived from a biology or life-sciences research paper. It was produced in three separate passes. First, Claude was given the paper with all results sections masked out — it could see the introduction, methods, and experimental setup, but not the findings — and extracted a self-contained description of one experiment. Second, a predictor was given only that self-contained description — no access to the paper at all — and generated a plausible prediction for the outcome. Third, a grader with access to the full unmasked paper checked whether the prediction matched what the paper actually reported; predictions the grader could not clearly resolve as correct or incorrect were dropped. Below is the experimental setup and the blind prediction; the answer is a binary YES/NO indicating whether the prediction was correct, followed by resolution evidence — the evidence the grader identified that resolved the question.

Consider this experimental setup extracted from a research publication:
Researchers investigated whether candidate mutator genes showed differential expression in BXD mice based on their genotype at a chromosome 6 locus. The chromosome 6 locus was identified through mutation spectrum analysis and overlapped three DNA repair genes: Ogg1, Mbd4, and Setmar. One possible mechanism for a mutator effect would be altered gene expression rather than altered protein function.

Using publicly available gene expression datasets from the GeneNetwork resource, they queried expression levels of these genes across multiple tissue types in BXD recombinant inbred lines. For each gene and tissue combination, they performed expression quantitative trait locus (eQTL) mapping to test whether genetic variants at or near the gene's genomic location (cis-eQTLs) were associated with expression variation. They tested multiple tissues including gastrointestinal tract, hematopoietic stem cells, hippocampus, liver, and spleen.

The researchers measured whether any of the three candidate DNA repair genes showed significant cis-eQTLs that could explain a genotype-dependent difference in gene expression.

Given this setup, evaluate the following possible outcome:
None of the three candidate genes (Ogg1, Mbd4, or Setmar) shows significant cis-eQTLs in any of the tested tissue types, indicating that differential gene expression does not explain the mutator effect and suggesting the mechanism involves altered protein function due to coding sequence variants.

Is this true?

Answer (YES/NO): NO